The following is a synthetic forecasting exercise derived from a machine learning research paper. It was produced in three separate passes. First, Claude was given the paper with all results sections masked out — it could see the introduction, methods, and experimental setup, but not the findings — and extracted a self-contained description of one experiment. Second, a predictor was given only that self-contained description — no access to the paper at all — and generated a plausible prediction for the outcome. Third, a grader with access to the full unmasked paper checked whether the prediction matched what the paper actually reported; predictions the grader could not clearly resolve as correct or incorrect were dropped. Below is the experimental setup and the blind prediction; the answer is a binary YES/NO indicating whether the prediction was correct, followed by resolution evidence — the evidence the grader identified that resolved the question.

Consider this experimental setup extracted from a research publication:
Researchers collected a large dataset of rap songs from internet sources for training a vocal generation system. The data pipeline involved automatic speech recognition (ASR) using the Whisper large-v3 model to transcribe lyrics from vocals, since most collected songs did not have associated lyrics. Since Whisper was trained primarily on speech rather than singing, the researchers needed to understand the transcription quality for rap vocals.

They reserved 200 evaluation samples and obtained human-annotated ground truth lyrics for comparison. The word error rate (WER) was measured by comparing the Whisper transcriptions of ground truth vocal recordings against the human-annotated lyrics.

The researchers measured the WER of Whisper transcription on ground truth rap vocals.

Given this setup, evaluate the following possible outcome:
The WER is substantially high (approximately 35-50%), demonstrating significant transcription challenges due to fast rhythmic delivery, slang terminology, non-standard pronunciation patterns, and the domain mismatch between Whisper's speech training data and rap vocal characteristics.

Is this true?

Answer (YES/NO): NO